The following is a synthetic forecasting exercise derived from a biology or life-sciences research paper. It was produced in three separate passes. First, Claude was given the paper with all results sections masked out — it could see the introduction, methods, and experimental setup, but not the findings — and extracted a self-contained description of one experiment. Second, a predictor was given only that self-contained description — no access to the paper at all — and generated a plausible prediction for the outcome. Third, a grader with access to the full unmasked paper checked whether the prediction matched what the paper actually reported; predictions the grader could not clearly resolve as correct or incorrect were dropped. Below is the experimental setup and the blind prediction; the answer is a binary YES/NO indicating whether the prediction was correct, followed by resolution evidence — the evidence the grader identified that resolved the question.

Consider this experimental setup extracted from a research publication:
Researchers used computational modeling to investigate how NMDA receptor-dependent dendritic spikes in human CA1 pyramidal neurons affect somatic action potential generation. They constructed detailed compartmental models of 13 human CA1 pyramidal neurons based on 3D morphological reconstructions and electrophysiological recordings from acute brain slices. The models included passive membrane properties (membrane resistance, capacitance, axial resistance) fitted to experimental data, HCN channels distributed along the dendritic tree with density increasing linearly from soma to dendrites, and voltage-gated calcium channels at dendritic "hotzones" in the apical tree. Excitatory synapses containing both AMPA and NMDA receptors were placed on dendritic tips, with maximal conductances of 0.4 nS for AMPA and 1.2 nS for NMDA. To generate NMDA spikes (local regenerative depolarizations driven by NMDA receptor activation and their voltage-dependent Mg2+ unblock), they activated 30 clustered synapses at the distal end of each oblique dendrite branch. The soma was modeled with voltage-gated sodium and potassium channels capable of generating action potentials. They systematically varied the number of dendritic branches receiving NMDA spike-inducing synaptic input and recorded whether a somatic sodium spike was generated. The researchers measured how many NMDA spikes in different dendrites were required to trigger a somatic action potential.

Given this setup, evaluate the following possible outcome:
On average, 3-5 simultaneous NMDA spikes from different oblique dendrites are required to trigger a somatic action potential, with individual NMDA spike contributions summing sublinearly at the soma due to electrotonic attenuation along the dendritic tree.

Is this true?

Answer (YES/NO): YES